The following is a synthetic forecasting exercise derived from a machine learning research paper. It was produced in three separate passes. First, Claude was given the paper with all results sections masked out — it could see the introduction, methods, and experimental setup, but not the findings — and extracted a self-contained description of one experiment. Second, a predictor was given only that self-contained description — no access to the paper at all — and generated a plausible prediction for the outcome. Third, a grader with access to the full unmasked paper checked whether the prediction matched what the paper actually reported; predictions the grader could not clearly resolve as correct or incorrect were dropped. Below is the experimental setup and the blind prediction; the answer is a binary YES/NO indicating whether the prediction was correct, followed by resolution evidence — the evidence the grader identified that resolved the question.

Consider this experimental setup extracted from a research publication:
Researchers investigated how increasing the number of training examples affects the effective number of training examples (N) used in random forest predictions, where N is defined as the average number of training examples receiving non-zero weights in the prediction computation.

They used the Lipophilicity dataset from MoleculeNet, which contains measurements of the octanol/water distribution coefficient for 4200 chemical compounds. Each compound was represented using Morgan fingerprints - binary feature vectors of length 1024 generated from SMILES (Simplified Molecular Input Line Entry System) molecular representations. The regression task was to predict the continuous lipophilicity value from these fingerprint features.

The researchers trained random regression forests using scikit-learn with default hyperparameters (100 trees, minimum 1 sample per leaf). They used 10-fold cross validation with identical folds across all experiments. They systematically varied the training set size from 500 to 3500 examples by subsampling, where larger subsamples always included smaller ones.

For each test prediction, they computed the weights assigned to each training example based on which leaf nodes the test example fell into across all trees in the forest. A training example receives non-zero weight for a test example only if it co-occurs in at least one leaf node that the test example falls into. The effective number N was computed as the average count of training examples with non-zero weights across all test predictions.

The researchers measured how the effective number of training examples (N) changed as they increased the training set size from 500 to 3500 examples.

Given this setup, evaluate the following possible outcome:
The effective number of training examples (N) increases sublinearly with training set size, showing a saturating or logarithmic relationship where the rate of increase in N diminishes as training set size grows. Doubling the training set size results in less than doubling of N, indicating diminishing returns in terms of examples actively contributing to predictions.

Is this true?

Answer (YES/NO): NO